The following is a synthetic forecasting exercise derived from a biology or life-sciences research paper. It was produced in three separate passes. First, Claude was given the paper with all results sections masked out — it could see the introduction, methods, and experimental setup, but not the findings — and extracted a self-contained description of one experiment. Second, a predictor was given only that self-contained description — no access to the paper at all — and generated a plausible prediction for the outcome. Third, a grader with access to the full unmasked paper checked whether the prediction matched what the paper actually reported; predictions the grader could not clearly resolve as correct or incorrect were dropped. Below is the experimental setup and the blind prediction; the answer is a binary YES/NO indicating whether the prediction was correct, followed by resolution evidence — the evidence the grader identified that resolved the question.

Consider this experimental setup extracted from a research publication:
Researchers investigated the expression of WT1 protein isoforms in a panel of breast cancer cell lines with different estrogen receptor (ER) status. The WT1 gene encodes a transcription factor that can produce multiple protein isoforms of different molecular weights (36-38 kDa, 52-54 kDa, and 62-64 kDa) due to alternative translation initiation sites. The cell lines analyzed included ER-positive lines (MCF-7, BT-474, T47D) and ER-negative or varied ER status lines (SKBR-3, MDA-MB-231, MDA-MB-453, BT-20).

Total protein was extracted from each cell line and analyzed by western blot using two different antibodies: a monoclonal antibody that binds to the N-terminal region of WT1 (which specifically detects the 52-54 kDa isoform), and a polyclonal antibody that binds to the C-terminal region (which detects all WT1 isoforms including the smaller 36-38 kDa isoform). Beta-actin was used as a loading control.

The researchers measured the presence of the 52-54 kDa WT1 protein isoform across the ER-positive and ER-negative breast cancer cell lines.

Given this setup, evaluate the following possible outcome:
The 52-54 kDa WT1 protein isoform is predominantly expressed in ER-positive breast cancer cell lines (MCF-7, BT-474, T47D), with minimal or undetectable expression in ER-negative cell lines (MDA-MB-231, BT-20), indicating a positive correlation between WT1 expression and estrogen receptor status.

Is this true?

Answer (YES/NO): YES